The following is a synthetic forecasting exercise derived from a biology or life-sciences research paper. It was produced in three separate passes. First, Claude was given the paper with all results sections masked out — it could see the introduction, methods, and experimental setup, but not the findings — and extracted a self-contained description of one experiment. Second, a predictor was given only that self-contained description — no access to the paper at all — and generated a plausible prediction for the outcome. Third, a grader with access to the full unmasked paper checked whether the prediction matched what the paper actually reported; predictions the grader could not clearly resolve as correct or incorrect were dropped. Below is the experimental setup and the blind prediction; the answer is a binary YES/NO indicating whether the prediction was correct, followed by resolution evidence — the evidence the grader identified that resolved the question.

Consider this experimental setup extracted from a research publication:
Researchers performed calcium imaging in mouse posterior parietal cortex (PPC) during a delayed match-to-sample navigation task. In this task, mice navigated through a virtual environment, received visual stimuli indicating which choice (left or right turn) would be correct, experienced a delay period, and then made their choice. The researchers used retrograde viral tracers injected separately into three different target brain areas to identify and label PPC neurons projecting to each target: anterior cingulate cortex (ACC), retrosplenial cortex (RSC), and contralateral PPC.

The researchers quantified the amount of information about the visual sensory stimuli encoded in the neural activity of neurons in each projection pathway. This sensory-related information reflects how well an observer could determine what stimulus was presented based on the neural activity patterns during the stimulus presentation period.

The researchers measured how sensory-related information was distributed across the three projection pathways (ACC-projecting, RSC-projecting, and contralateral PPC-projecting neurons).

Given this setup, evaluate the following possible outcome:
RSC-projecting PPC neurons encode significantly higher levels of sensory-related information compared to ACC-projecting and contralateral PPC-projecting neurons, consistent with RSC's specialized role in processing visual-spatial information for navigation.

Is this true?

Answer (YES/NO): NO